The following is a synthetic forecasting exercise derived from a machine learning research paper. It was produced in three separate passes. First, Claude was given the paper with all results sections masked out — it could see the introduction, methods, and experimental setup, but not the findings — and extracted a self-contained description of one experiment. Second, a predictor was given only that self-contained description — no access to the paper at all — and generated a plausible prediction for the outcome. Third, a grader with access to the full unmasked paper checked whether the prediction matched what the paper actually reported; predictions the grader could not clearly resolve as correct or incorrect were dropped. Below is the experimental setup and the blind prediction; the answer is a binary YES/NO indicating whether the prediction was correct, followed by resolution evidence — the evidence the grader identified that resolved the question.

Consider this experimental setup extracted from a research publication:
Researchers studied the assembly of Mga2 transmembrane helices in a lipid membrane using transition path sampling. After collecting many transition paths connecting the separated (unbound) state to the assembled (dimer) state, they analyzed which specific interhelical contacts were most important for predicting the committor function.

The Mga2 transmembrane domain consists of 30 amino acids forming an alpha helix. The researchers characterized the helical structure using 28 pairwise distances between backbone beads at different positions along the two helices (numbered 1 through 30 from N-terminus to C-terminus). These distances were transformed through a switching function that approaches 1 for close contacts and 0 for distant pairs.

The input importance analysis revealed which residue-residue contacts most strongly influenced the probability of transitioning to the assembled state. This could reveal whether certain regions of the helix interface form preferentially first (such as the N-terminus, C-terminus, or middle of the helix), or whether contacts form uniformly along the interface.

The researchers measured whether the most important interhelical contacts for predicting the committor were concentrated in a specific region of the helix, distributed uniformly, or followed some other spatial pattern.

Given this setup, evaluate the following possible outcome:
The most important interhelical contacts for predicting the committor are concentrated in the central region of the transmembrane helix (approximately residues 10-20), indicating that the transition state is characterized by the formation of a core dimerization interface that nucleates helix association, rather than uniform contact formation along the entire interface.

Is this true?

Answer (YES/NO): NO